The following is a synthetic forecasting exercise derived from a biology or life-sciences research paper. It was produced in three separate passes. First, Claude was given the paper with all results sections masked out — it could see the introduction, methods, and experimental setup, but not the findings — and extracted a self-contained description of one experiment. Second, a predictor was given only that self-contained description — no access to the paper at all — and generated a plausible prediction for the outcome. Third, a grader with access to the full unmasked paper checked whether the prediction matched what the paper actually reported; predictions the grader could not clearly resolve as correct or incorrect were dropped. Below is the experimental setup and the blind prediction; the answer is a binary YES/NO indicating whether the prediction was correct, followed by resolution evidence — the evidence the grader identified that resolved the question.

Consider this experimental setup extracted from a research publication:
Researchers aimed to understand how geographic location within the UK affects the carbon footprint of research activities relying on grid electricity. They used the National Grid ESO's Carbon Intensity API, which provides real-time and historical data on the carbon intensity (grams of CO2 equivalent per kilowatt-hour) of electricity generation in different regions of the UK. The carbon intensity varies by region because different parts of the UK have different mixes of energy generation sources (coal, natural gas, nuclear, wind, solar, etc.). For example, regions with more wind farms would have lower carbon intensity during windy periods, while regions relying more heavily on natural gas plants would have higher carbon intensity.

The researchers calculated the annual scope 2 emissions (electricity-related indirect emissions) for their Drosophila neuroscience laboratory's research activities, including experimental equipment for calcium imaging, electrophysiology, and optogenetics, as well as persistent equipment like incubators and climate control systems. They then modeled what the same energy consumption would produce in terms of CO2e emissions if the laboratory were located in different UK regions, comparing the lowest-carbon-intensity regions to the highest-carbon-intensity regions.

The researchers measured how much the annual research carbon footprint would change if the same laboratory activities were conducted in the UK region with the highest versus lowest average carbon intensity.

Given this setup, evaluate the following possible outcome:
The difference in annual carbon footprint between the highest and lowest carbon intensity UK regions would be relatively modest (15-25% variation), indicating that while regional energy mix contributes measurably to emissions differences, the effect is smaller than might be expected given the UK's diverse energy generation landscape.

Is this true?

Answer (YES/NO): NO